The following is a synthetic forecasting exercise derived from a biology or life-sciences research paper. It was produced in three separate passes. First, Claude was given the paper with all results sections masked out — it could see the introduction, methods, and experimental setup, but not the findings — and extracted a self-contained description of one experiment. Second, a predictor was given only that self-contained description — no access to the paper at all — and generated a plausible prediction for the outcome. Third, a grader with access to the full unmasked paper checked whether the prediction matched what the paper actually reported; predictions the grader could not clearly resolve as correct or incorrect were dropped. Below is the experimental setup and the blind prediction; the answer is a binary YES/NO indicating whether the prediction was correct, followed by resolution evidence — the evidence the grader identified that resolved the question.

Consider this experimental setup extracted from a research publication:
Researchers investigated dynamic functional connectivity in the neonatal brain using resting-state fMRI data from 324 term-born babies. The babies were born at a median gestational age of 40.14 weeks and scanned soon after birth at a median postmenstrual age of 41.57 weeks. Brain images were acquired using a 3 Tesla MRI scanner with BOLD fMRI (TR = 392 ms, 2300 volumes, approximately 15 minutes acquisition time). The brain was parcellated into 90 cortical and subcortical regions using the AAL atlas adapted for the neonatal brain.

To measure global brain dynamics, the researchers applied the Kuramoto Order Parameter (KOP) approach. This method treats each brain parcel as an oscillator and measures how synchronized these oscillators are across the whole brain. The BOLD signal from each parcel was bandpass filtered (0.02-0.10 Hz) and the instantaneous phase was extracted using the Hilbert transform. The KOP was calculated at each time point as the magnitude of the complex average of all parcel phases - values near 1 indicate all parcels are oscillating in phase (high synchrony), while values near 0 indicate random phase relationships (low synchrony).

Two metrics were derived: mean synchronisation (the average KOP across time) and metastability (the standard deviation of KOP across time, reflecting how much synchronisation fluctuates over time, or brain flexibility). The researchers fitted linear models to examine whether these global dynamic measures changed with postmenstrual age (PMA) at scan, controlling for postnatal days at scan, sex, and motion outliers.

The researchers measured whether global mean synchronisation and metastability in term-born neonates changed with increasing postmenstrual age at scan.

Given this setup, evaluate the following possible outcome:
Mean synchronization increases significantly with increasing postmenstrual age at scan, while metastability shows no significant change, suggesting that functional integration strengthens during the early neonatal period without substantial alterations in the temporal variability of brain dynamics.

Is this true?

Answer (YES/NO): NO